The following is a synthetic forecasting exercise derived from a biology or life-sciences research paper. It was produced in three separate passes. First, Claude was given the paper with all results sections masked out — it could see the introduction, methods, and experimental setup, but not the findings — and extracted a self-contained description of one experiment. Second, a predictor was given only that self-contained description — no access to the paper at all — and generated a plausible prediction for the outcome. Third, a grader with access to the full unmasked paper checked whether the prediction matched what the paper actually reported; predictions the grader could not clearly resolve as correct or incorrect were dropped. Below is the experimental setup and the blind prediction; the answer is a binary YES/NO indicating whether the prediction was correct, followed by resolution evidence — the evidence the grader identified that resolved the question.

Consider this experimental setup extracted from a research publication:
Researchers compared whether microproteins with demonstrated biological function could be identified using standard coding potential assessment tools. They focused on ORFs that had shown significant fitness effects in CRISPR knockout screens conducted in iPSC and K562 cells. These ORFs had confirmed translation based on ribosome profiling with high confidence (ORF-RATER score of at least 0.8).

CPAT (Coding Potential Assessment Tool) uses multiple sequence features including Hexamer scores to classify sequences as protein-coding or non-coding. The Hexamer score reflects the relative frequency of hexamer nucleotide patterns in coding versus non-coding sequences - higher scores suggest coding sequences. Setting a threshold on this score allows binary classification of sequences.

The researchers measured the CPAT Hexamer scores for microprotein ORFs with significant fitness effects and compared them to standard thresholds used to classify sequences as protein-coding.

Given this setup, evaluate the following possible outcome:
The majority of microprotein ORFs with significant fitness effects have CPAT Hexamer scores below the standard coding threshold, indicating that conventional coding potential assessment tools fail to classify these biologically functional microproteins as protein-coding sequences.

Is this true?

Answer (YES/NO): YES